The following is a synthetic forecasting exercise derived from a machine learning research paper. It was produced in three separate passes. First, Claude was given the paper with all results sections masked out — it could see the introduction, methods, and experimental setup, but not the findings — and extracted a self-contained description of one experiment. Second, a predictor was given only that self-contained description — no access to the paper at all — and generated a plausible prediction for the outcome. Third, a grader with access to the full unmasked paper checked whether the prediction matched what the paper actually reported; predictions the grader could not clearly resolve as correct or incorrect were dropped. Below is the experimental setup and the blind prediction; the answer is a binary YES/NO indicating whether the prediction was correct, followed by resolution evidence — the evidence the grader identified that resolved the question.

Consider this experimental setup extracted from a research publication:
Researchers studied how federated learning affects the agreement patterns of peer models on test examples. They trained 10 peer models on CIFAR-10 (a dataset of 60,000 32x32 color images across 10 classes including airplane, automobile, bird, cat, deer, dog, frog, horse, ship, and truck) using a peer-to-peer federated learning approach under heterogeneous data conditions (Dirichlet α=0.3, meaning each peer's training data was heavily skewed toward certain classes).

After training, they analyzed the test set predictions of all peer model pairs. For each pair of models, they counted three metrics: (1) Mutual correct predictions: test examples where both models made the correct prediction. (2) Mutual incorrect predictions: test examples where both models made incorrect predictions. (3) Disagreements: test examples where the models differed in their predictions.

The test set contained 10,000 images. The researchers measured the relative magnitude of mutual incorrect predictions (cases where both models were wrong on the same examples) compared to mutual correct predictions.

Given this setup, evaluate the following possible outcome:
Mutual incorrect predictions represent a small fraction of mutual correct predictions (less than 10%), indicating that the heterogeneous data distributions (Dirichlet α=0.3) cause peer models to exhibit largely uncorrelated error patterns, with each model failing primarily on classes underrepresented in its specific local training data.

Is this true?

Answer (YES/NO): NO